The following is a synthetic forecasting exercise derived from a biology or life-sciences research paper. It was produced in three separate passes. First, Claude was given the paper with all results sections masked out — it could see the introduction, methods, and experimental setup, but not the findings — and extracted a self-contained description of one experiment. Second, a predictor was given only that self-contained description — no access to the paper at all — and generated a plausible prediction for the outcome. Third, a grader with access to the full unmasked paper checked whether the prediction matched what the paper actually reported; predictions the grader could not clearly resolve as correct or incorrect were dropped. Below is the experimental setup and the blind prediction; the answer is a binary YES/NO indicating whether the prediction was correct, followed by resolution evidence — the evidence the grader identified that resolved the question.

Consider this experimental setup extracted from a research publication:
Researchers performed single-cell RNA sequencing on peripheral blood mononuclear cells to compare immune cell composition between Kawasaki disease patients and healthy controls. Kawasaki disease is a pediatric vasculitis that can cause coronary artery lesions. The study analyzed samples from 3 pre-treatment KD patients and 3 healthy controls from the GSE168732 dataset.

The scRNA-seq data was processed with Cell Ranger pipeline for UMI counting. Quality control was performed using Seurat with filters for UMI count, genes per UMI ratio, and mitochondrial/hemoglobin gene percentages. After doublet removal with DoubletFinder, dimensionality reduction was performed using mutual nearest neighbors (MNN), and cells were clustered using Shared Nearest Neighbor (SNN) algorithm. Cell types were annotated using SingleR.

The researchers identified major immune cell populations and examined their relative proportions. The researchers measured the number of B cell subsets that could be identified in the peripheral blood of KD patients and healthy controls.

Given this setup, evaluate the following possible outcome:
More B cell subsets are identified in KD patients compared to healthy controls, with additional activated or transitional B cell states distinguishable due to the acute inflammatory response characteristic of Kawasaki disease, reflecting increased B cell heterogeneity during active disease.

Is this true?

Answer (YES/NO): NO